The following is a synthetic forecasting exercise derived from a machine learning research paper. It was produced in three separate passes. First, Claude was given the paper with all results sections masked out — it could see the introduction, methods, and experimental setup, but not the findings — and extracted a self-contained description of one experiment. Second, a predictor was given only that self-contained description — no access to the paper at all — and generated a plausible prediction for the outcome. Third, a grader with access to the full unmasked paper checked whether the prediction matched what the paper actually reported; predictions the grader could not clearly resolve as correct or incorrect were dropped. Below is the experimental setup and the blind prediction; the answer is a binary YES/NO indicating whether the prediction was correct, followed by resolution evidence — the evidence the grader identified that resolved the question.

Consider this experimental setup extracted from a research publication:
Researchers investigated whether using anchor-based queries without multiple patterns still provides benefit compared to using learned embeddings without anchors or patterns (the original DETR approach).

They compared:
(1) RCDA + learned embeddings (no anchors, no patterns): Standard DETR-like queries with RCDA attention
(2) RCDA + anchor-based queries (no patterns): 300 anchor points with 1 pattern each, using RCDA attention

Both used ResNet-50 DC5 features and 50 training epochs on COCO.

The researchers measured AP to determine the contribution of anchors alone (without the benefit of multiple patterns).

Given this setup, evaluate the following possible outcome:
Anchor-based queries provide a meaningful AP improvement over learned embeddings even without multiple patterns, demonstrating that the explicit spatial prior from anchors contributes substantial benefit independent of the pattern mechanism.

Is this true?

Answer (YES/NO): YES